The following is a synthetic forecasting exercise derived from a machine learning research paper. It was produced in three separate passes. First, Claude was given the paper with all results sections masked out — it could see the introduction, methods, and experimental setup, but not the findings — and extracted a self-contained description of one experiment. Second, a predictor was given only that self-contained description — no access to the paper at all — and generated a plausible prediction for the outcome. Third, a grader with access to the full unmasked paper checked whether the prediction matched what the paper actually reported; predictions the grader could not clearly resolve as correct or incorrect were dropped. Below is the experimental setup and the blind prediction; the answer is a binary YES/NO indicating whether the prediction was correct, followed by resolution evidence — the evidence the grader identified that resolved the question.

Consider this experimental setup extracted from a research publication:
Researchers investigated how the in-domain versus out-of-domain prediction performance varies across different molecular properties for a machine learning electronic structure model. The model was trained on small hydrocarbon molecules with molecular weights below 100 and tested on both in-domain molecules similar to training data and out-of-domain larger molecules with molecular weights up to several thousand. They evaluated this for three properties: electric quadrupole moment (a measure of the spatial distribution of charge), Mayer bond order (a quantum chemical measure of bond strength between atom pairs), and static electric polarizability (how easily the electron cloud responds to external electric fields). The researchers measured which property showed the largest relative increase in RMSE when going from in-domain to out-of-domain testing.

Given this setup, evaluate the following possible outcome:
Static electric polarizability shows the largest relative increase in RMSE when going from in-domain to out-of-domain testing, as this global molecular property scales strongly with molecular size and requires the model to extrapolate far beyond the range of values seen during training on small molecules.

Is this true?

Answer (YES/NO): NO